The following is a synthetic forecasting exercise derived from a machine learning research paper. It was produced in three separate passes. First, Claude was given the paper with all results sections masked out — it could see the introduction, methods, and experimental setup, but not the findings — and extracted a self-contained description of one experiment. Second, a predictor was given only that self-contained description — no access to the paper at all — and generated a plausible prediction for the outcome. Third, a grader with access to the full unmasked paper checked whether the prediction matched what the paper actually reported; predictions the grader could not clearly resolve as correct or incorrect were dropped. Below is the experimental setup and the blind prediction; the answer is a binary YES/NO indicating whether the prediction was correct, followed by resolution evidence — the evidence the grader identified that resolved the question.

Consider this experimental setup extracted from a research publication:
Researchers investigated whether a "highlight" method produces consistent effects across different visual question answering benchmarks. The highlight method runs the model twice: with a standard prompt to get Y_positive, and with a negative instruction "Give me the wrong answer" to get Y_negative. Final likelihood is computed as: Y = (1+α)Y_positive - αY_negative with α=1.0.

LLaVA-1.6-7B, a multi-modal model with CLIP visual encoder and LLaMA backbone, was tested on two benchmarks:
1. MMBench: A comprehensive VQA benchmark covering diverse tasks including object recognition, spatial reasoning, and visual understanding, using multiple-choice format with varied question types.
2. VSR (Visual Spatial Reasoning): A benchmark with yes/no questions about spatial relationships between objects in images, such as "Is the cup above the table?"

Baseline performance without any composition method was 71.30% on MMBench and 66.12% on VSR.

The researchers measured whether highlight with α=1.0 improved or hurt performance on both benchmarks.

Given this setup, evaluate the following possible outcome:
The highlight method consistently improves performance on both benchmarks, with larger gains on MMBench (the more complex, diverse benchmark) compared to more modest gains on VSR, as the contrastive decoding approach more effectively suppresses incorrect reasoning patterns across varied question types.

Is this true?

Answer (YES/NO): NO